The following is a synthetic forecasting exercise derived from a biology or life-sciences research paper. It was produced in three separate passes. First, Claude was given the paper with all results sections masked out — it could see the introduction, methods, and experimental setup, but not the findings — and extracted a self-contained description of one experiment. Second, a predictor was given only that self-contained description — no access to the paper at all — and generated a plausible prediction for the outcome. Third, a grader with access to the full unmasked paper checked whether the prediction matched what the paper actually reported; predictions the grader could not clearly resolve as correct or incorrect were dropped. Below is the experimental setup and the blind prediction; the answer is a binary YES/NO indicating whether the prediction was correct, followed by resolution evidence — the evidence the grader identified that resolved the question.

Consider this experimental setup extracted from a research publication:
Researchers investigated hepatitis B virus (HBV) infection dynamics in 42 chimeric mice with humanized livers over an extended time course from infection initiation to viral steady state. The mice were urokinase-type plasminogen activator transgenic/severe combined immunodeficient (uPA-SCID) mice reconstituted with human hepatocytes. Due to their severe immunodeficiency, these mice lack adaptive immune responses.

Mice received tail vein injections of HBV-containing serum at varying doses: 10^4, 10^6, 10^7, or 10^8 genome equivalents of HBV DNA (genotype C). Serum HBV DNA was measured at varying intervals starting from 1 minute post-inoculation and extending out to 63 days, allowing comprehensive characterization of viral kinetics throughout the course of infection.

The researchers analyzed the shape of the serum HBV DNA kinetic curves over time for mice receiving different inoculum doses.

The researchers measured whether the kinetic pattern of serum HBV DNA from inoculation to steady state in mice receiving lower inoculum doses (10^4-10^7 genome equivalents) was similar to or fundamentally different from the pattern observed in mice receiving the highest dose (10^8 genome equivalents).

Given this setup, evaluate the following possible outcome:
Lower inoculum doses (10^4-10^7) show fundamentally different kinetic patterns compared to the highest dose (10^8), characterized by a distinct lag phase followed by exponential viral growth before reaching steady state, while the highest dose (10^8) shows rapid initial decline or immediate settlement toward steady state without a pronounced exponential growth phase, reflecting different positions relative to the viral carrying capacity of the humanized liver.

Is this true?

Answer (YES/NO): NO